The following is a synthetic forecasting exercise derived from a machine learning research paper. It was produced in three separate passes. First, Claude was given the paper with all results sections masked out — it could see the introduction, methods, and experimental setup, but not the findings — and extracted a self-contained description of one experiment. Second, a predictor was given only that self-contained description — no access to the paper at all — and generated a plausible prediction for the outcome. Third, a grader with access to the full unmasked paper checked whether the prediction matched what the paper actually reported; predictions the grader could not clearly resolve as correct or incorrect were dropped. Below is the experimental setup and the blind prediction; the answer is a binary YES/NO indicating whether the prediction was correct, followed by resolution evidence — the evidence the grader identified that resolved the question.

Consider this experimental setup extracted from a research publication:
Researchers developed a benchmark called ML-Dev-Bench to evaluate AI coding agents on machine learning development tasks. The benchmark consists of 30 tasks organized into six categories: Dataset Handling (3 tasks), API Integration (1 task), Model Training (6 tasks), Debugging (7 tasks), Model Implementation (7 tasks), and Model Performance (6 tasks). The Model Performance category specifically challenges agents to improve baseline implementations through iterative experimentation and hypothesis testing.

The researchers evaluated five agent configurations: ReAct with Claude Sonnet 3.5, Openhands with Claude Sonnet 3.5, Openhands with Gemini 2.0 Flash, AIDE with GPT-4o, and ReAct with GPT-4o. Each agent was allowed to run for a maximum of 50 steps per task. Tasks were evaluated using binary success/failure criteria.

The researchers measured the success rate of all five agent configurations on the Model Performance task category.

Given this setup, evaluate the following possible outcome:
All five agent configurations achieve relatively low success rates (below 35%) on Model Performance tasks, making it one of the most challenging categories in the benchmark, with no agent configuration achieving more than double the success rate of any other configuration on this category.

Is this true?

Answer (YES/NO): NO